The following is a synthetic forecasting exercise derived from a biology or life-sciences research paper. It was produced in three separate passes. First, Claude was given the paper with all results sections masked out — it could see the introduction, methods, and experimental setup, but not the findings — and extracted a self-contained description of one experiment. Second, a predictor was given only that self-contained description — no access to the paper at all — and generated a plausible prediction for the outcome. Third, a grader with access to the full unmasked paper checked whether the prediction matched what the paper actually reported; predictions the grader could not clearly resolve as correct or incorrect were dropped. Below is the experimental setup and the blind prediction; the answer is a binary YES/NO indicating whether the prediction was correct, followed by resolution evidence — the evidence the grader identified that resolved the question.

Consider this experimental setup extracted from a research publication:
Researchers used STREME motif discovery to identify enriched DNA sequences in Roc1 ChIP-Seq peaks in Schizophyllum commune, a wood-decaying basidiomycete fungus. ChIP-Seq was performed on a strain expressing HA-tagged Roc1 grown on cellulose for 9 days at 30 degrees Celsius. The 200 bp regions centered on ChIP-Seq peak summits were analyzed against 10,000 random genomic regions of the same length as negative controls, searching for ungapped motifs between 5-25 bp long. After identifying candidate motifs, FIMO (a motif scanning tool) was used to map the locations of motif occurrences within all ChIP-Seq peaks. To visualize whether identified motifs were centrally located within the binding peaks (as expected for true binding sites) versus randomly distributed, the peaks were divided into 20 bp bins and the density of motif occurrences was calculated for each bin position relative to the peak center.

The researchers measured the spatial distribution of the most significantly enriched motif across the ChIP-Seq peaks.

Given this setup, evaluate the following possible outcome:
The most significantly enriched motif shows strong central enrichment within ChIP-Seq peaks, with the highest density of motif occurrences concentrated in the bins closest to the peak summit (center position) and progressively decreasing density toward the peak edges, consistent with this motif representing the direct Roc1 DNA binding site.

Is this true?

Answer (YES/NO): YES